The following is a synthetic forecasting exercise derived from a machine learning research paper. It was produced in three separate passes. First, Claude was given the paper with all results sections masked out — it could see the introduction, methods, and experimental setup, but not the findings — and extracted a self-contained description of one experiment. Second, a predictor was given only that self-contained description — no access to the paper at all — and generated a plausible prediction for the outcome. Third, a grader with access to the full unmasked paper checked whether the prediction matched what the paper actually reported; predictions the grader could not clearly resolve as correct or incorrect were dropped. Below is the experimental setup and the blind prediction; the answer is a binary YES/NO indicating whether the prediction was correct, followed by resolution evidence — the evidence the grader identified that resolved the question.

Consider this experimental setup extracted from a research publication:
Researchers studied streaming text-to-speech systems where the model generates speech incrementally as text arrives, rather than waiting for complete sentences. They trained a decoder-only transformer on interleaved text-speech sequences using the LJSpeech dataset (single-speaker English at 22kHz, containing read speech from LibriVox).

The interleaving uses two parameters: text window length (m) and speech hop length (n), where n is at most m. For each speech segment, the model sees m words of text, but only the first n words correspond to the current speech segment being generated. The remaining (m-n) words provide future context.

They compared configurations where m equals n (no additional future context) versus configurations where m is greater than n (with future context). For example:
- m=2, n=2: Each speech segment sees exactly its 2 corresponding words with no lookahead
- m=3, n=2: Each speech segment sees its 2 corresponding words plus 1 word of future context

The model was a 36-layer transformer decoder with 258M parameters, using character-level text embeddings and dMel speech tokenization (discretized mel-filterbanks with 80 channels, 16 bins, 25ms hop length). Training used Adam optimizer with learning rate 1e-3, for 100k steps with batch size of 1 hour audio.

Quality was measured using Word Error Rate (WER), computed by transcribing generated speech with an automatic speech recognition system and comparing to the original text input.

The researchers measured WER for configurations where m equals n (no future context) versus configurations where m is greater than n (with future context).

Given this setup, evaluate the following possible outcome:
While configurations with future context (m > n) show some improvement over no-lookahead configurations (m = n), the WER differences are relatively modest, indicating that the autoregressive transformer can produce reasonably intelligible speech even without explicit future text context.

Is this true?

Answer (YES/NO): NO